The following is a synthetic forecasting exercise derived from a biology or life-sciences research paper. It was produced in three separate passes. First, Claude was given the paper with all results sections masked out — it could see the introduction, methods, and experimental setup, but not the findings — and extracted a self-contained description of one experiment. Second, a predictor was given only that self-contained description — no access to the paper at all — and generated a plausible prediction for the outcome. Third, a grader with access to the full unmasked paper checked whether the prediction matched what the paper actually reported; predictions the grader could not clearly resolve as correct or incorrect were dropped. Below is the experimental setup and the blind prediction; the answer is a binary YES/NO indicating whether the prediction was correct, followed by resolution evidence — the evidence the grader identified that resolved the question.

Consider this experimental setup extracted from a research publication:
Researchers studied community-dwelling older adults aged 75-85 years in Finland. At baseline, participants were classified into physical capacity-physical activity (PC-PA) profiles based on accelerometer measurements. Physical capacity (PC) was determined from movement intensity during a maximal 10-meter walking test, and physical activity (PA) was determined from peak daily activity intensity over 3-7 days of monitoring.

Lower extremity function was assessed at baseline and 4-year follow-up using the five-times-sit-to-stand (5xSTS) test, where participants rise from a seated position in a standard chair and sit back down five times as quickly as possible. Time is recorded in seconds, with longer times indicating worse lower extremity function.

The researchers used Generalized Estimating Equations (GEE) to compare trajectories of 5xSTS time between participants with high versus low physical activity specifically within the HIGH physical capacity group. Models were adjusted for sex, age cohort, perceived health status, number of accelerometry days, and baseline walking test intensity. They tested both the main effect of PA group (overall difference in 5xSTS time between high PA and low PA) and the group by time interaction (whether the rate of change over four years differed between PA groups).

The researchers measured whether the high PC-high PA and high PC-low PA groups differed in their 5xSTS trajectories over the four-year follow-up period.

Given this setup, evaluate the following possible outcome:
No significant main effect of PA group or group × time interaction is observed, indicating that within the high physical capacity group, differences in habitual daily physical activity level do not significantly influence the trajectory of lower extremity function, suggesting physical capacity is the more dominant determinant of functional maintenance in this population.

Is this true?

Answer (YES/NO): NO